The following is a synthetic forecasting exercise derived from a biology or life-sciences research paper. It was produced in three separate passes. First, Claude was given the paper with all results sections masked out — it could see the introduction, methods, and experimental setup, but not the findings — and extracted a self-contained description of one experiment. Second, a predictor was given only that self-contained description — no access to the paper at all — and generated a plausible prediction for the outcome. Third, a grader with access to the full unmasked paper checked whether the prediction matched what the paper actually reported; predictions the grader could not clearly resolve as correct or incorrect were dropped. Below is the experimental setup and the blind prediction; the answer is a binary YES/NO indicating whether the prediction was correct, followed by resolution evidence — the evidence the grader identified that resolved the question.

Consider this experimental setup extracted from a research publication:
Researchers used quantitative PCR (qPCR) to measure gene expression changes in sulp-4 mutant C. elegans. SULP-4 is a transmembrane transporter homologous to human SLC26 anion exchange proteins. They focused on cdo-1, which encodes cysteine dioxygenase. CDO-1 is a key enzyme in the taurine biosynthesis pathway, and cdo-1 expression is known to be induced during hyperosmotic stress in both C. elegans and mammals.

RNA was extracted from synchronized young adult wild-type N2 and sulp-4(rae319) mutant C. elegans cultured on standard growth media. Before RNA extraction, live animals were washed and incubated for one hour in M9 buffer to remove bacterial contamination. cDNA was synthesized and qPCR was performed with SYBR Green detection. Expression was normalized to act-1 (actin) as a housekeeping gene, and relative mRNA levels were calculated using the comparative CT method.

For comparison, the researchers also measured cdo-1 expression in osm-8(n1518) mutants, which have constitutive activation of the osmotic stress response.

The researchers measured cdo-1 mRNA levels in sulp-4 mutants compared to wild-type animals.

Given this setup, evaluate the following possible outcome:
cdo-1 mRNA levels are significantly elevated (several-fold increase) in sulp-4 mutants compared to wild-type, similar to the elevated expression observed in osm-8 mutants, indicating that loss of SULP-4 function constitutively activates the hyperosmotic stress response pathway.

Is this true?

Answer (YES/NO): YES